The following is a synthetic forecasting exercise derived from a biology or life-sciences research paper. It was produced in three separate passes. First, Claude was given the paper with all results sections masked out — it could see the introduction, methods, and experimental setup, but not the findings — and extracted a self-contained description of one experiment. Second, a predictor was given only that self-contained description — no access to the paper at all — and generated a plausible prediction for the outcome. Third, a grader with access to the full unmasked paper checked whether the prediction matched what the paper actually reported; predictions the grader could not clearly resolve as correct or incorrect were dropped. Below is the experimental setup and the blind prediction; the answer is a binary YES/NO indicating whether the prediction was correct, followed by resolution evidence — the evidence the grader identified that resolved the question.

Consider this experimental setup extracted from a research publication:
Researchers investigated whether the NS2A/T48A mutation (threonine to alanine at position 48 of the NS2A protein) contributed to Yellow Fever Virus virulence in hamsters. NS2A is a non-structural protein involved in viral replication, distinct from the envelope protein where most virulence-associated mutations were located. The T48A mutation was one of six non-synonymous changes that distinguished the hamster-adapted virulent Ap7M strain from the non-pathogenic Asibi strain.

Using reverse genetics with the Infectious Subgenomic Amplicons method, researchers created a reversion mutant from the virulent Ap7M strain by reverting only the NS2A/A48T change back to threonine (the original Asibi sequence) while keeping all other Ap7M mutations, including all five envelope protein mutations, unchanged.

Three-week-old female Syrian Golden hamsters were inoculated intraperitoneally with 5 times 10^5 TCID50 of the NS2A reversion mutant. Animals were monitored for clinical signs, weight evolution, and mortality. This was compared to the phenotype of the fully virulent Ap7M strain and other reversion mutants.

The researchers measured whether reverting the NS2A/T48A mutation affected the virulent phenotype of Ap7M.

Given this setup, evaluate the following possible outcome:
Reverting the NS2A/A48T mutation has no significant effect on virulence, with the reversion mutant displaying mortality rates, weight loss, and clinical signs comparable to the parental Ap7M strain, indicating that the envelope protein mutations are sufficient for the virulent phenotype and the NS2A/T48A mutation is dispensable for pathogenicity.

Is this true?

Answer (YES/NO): YES